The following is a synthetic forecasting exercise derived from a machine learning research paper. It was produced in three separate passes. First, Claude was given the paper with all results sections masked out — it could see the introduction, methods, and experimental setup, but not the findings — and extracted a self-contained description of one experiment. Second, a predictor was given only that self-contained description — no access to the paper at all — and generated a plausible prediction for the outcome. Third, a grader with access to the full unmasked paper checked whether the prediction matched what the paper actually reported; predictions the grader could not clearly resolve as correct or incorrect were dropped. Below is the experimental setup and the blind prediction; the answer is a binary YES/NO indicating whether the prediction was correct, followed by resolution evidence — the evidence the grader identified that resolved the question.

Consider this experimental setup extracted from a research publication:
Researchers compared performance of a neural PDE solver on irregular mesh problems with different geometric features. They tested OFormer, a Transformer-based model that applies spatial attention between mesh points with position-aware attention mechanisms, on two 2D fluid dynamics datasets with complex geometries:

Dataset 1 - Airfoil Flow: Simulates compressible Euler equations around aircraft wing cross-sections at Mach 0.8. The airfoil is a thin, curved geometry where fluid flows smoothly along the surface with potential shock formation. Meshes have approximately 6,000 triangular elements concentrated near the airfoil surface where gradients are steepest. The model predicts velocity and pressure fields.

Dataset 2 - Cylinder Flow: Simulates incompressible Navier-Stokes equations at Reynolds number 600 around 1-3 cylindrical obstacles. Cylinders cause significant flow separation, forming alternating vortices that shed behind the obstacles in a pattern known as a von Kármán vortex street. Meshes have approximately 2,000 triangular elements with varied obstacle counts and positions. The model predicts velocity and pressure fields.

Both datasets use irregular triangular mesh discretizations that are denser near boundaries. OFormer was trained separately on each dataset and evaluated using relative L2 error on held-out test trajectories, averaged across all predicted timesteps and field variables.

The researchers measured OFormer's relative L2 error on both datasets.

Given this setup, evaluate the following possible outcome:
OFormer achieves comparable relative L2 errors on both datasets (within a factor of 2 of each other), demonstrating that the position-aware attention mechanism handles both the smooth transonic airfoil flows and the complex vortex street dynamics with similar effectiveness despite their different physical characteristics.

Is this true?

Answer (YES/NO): NO